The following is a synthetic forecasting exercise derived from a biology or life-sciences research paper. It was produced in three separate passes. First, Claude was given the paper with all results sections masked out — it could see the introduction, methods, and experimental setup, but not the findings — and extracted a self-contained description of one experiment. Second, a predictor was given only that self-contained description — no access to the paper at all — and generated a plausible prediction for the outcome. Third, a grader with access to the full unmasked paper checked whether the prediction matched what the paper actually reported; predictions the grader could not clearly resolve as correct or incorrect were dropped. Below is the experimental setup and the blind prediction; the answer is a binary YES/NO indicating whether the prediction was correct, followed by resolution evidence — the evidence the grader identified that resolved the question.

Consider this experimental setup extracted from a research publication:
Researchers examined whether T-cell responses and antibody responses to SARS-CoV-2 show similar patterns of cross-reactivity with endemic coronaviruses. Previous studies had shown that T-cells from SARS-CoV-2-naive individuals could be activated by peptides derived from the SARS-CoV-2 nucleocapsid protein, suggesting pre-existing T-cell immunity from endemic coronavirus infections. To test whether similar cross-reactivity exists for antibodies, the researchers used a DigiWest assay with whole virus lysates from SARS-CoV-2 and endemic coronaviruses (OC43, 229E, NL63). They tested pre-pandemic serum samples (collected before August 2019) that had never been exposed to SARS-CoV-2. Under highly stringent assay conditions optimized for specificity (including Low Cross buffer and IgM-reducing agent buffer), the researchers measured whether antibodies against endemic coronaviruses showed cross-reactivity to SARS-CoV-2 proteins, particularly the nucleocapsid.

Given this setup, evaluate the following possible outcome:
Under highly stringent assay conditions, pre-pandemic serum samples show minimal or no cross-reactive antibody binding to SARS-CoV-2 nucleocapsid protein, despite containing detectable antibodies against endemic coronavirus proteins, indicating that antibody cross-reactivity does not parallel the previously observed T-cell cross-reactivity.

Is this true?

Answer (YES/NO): YES